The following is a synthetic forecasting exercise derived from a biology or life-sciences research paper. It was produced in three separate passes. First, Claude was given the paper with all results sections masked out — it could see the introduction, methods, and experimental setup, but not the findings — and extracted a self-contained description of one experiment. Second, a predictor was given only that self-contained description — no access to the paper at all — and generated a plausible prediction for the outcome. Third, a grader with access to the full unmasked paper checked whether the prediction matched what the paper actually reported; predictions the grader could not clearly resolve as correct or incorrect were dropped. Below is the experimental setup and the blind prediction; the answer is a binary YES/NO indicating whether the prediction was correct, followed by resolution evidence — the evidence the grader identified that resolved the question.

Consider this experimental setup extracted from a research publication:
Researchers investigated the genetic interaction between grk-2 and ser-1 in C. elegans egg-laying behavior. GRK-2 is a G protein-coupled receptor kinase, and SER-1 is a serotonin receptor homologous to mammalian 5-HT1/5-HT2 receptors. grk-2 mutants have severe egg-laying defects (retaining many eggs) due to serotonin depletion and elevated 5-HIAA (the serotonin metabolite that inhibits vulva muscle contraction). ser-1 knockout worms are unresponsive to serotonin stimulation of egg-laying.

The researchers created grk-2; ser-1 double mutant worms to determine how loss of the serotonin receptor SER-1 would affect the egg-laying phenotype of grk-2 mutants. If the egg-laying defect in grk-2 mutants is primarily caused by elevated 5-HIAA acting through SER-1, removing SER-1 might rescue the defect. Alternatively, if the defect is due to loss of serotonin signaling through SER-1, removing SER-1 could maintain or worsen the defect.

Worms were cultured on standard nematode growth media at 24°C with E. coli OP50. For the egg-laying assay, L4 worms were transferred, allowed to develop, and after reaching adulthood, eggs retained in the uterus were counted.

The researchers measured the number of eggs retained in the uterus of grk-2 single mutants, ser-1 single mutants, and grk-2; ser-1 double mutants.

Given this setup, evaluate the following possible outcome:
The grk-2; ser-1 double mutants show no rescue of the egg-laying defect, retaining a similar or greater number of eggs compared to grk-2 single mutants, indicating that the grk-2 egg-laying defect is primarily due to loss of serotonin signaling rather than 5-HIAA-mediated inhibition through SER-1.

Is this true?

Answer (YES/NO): NO